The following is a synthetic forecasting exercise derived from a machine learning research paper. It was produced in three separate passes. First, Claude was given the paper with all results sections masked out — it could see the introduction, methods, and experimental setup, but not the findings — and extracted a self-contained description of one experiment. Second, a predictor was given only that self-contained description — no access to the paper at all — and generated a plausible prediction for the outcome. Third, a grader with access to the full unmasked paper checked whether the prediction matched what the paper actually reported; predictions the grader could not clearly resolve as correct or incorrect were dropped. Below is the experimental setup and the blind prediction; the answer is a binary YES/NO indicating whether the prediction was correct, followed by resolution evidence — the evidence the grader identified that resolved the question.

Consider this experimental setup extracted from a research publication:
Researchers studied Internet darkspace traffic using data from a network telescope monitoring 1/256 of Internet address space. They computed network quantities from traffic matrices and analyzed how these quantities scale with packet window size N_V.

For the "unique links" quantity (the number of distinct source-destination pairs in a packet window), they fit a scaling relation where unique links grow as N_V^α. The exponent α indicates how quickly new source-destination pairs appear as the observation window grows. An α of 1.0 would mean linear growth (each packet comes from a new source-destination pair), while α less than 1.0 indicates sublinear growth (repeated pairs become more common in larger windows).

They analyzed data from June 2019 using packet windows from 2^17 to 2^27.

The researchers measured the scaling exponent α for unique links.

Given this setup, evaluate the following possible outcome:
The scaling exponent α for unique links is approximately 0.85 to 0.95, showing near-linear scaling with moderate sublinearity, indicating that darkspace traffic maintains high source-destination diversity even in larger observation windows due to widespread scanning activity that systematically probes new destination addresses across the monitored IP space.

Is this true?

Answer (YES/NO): NO